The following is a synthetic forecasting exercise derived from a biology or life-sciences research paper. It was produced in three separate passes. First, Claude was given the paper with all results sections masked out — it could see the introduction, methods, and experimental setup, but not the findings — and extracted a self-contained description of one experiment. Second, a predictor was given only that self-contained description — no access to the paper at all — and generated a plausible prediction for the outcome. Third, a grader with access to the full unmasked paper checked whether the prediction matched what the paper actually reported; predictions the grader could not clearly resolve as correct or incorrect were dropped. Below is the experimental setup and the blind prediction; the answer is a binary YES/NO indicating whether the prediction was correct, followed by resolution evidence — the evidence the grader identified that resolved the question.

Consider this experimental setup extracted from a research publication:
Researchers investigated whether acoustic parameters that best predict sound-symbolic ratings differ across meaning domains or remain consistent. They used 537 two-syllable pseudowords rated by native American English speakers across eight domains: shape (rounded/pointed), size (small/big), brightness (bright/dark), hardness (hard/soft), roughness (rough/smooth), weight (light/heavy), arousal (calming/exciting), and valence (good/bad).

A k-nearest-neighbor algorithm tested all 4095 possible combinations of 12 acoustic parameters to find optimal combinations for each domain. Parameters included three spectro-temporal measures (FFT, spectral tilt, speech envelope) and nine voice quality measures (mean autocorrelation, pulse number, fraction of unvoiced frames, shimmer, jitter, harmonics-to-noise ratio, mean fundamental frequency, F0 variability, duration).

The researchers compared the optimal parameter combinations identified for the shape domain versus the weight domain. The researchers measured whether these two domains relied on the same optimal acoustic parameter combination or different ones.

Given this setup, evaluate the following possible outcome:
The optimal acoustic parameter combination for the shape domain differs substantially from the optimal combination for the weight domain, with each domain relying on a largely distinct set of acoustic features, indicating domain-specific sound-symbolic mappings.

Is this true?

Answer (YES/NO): NO